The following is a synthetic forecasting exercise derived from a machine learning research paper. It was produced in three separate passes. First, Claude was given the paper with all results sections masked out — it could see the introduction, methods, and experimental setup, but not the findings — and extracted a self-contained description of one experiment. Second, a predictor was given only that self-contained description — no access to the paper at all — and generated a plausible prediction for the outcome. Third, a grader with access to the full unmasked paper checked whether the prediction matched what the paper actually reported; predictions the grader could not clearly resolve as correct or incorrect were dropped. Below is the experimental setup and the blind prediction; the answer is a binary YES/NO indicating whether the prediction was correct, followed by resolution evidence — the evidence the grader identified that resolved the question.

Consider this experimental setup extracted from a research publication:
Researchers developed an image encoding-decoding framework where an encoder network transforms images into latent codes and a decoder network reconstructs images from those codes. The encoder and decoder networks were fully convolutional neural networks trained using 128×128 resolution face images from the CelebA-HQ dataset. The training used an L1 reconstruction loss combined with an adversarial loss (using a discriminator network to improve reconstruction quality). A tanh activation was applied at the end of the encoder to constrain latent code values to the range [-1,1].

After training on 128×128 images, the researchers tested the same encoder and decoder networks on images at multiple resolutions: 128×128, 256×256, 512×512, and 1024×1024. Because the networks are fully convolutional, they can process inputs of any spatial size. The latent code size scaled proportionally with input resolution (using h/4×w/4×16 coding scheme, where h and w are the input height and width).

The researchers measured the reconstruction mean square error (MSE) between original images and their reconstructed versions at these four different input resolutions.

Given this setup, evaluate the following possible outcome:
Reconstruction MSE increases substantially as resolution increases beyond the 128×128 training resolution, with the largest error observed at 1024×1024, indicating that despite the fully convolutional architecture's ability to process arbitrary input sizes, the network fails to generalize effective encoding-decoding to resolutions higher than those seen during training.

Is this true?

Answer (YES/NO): NO